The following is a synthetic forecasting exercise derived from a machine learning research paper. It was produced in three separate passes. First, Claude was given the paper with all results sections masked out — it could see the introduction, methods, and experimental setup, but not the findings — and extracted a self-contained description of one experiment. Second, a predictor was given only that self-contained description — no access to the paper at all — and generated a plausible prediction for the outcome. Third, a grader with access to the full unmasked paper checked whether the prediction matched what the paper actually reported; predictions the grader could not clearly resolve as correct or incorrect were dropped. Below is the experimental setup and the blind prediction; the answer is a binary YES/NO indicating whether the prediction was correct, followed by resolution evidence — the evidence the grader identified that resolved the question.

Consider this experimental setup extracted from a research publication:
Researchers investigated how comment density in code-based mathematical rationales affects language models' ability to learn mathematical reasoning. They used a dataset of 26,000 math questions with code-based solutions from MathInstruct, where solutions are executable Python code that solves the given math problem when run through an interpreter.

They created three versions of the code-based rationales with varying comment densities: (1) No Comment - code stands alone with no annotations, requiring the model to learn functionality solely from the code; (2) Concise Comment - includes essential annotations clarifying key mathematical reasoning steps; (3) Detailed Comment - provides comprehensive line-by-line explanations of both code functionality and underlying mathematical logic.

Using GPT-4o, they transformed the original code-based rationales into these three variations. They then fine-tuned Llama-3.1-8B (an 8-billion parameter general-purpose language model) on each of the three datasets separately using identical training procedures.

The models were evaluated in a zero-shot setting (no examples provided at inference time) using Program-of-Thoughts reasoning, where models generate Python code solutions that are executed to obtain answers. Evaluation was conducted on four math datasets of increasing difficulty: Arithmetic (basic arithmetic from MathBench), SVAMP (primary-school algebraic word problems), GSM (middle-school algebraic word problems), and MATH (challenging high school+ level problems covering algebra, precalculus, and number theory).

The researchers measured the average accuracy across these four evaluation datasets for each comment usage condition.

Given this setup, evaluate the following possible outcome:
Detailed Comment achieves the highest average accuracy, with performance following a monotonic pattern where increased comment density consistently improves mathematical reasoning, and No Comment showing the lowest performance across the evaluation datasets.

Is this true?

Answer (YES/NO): NO